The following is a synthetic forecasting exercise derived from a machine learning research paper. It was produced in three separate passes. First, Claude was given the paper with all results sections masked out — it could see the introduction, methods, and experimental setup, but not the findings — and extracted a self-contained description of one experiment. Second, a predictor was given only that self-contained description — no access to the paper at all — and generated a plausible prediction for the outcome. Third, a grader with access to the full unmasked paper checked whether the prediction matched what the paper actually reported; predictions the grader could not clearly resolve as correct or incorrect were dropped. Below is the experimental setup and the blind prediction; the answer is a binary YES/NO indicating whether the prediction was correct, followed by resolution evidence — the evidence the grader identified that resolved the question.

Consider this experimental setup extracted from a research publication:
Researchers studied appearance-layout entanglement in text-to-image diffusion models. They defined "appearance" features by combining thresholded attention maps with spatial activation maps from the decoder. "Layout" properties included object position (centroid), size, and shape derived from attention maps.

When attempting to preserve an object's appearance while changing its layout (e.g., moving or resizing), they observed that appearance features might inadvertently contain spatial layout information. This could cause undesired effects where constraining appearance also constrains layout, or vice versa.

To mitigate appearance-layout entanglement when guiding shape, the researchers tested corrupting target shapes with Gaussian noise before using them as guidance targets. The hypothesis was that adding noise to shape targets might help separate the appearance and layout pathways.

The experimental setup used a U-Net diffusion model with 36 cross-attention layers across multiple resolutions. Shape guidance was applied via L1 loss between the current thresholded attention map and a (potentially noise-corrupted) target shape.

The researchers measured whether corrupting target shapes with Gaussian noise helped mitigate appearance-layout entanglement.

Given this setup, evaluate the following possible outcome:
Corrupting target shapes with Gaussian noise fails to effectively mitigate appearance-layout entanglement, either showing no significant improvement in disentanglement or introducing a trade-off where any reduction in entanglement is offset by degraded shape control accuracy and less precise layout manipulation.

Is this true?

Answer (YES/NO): NO